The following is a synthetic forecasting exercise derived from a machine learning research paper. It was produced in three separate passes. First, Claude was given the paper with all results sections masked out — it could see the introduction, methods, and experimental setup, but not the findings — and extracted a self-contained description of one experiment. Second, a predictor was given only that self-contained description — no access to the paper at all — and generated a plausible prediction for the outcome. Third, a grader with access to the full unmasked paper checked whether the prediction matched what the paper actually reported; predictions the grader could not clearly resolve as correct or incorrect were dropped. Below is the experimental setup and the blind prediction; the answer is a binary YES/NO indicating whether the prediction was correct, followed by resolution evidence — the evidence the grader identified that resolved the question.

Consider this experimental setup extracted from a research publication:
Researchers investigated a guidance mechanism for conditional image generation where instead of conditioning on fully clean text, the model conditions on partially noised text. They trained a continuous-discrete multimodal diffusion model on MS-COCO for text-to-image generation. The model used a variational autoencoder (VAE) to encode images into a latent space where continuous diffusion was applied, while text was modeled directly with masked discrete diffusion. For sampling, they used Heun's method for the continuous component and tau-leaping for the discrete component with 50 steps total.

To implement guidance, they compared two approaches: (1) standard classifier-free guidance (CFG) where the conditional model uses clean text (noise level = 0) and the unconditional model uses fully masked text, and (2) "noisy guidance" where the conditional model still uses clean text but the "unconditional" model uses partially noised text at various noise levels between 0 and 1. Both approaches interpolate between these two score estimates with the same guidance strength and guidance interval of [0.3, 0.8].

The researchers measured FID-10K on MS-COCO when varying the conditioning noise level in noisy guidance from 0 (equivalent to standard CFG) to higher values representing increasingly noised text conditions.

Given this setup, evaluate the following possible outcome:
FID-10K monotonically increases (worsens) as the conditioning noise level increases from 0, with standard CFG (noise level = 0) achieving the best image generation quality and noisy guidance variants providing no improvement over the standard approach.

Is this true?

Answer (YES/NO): NO